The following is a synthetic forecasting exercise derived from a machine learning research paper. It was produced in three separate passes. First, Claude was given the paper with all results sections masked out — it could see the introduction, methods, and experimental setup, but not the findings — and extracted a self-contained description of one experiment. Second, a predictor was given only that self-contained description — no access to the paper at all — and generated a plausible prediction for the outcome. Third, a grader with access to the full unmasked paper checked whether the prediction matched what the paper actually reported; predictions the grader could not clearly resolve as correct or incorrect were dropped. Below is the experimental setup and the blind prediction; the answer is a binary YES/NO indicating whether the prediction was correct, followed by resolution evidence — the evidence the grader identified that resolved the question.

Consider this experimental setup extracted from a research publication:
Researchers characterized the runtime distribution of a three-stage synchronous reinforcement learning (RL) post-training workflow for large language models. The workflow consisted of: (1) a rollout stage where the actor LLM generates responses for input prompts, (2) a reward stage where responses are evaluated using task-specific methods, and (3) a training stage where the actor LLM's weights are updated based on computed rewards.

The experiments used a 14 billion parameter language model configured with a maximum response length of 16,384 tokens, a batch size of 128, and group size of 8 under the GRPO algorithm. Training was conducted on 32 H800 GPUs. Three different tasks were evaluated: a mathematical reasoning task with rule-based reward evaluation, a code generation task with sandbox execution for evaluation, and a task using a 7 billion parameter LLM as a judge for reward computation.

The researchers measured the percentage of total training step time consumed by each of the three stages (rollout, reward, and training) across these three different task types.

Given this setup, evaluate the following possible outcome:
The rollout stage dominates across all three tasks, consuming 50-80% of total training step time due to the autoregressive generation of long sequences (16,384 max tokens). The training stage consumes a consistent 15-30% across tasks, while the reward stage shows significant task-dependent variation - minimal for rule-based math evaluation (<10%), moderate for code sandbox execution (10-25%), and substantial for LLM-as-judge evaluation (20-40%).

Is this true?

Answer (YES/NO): NO